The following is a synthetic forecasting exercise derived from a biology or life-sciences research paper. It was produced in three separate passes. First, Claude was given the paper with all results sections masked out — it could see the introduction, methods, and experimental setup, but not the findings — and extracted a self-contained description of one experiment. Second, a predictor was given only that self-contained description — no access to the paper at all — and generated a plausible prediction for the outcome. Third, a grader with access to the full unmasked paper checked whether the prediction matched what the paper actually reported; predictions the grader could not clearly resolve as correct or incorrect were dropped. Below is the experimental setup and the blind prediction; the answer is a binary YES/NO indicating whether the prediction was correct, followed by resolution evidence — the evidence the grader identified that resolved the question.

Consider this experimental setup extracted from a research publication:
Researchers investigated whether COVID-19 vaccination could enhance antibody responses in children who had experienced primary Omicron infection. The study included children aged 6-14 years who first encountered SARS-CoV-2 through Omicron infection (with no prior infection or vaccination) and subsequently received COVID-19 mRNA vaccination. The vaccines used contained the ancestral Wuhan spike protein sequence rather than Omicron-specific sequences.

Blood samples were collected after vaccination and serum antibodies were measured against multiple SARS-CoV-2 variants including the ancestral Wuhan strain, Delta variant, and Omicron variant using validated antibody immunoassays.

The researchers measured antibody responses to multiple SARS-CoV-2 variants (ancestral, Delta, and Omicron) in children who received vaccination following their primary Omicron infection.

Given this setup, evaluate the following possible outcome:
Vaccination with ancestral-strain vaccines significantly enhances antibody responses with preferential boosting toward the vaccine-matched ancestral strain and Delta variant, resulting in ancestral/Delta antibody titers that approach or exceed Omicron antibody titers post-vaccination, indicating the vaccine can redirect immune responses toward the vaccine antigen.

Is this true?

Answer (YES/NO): NO